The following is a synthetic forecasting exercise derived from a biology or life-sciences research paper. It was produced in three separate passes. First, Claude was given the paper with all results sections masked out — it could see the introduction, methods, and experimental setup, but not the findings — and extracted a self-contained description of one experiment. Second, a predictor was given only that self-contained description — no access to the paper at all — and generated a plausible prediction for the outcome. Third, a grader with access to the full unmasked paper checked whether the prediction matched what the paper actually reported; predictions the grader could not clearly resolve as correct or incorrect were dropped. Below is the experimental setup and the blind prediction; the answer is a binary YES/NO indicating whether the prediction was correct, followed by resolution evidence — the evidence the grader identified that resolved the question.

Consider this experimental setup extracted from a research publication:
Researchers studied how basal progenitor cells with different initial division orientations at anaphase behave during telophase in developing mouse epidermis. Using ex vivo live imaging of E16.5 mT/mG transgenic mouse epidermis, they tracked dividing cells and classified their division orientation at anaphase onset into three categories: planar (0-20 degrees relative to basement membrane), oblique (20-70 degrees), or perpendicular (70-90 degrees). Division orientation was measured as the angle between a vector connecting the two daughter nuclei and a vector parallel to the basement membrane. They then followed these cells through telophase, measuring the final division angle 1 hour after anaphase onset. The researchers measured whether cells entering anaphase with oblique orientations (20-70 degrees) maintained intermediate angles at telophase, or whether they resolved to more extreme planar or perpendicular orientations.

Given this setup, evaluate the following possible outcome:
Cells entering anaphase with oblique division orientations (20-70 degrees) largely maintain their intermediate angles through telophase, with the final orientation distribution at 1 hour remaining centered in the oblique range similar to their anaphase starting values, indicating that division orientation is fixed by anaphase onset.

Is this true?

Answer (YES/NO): NO